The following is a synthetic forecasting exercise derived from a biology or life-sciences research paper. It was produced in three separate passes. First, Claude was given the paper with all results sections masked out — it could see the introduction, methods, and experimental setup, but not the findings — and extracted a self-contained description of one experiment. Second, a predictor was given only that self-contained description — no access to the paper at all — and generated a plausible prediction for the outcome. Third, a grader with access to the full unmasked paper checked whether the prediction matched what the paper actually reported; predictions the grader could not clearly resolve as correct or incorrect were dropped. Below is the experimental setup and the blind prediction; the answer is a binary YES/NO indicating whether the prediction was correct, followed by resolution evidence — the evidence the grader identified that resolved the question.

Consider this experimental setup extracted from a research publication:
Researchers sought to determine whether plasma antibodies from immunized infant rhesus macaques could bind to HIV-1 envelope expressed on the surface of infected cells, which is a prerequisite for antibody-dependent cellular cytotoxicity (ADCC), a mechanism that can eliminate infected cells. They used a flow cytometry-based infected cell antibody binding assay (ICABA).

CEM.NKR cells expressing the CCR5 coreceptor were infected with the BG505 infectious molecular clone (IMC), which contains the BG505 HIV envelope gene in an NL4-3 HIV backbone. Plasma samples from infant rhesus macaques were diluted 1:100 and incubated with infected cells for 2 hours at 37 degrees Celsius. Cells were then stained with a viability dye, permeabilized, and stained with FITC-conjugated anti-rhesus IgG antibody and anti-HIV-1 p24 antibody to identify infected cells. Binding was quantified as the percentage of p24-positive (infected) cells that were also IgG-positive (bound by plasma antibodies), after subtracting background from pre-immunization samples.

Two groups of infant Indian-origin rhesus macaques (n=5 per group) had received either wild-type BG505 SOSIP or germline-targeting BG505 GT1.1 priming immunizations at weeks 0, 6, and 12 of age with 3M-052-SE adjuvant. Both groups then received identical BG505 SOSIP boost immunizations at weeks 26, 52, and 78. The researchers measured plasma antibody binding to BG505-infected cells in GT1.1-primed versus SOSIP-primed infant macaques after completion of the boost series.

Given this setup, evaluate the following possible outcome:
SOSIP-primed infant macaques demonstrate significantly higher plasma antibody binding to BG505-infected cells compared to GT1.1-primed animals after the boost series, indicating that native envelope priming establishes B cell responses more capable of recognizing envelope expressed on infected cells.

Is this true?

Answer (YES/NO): NO